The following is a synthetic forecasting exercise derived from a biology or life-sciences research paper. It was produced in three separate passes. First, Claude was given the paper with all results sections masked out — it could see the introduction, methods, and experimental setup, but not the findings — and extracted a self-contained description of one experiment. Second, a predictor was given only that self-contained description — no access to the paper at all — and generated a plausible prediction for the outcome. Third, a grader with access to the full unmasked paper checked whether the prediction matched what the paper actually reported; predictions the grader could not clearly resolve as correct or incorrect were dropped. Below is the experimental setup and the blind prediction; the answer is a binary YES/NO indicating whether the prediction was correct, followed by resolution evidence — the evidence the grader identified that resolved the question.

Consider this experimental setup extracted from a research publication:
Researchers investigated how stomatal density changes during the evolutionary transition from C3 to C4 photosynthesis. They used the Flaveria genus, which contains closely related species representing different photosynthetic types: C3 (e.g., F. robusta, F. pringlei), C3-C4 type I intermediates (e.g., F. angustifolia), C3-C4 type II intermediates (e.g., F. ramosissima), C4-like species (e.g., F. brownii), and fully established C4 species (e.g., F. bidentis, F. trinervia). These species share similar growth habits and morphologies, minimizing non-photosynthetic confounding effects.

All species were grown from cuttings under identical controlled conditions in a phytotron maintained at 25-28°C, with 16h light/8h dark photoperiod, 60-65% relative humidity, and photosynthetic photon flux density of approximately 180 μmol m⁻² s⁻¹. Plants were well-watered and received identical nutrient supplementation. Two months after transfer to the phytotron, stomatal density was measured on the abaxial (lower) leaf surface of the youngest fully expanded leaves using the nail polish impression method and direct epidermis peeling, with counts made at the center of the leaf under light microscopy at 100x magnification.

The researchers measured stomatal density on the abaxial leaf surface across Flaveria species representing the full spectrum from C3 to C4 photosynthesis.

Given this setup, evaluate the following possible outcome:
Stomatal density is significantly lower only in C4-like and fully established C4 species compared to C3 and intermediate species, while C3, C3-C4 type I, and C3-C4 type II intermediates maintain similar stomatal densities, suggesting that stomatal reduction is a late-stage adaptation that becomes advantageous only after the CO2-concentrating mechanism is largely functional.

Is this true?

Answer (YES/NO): NO